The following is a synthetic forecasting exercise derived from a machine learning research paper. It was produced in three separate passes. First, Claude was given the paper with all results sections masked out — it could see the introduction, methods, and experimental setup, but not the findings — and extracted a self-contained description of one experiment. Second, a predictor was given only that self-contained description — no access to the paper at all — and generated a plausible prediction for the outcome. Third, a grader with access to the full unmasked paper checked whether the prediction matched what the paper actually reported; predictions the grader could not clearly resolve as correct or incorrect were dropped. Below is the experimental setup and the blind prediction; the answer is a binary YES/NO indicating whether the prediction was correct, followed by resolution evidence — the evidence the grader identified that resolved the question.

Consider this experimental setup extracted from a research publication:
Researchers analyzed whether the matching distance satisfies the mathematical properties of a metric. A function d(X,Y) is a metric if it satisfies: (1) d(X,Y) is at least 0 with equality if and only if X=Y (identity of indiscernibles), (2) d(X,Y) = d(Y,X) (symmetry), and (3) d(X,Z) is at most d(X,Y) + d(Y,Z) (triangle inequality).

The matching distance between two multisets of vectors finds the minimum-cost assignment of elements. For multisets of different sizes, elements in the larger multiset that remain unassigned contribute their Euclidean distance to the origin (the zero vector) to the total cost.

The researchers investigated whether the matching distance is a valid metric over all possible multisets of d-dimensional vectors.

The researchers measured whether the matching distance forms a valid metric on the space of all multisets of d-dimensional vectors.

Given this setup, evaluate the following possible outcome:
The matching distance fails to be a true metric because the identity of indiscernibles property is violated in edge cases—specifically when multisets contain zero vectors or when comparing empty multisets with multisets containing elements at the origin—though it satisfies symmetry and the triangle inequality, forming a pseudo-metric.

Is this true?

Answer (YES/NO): NO